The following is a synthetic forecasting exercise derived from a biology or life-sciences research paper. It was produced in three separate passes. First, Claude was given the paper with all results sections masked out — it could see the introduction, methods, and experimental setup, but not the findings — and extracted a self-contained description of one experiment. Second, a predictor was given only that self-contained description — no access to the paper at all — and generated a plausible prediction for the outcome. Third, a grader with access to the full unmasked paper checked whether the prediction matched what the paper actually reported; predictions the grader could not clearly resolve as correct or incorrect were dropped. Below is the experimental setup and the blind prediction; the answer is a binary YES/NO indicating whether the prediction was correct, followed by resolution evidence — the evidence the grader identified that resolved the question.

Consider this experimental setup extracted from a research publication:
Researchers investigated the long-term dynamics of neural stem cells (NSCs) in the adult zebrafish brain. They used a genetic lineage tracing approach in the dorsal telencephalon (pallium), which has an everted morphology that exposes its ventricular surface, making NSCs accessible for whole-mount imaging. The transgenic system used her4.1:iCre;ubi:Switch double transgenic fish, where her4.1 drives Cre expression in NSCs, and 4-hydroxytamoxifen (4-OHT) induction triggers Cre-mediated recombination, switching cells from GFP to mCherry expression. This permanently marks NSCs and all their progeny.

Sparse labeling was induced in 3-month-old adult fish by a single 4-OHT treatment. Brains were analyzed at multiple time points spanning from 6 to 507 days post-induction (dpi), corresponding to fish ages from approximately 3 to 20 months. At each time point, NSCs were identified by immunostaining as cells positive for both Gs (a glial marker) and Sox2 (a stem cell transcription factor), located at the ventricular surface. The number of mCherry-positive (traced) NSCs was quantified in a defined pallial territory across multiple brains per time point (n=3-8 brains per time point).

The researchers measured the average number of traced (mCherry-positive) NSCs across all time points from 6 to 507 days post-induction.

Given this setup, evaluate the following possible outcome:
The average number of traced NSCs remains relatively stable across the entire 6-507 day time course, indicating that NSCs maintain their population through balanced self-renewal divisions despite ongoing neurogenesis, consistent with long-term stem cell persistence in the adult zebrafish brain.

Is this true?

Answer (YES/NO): YES